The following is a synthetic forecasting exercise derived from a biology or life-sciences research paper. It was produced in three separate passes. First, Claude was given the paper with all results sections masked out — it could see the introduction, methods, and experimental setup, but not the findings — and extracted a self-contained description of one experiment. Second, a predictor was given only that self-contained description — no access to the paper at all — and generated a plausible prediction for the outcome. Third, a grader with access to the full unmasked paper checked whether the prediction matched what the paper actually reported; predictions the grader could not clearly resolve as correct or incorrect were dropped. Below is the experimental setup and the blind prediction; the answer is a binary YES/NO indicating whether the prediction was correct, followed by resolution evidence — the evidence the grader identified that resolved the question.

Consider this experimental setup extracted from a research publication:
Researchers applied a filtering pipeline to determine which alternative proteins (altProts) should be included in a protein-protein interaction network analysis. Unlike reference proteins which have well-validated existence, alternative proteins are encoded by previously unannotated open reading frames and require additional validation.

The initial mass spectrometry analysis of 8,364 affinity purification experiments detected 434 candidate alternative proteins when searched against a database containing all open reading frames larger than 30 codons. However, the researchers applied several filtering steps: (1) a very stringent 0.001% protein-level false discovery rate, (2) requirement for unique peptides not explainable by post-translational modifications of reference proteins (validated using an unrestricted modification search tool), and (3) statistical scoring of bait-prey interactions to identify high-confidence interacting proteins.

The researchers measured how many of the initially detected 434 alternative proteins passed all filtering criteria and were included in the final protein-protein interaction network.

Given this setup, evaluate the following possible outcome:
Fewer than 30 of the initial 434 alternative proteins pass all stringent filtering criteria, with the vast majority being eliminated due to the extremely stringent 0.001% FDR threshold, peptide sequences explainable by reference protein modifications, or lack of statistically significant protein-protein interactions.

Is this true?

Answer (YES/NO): NO